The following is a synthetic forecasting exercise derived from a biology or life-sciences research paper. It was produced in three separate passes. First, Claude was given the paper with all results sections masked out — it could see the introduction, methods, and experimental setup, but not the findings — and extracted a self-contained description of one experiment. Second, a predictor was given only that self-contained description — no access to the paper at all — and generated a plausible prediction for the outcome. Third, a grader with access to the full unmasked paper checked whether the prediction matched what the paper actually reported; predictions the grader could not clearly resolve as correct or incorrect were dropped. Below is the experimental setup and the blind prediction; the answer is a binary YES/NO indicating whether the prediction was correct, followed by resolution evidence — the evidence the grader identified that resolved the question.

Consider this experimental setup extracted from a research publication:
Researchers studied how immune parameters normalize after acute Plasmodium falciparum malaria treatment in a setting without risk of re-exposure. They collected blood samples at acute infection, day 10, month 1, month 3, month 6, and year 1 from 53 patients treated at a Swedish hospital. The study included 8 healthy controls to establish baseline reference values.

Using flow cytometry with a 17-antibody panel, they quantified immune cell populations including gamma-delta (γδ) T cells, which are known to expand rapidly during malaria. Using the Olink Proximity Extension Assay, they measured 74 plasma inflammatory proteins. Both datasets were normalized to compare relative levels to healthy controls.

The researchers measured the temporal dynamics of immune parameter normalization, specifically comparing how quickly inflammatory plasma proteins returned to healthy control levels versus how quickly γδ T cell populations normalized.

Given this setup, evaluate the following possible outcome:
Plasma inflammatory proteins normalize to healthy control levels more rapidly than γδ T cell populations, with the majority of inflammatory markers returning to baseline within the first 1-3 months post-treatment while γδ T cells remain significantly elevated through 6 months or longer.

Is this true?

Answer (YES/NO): NO